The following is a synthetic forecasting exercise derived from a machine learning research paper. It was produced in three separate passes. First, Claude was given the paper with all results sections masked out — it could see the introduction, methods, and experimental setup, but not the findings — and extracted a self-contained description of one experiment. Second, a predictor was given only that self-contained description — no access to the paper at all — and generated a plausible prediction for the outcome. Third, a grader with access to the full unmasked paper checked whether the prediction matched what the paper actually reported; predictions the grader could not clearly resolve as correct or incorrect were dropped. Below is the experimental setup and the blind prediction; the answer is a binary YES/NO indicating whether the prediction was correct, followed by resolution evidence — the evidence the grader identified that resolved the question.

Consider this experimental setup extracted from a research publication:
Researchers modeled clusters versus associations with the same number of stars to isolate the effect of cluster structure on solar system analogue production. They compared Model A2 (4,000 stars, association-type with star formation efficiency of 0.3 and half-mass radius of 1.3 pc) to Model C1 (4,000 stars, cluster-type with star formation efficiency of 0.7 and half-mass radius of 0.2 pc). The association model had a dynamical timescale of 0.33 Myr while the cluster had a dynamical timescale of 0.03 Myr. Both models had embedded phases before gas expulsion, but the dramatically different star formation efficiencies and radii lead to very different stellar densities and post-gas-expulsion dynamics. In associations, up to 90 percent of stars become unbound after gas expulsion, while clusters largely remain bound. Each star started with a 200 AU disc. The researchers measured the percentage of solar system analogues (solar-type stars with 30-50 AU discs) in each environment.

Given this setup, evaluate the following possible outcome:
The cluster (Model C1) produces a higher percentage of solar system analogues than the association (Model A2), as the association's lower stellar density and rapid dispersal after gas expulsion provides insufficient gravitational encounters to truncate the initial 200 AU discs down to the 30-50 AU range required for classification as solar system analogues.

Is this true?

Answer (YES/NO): YES